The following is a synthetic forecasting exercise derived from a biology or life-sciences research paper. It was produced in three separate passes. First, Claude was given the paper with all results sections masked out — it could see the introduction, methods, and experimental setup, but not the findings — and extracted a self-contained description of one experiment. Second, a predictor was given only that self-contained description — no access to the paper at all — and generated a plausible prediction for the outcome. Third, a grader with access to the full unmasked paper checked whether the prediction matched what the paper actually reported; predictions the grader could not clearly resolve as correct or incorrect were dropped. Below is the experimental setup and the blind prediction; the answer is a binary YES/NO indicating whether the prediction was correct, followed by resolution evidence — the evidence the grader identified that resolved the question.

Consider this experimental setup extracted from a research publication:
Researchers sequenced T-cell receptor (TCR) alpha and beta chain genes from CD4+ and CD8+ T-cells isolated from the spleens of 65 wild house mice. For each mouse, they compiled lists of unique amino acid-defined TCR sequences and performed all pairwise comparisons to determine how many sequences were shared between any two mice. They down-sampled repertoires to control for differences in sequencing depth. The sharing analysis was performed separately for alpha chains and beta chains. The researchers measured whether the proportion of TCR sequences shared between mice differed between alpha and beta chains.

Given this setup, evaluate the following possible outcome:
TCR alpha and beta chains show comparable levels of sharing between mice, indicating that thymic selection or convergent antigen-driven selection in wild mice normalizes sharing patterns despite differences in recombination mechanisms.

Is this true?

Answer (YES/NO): NO